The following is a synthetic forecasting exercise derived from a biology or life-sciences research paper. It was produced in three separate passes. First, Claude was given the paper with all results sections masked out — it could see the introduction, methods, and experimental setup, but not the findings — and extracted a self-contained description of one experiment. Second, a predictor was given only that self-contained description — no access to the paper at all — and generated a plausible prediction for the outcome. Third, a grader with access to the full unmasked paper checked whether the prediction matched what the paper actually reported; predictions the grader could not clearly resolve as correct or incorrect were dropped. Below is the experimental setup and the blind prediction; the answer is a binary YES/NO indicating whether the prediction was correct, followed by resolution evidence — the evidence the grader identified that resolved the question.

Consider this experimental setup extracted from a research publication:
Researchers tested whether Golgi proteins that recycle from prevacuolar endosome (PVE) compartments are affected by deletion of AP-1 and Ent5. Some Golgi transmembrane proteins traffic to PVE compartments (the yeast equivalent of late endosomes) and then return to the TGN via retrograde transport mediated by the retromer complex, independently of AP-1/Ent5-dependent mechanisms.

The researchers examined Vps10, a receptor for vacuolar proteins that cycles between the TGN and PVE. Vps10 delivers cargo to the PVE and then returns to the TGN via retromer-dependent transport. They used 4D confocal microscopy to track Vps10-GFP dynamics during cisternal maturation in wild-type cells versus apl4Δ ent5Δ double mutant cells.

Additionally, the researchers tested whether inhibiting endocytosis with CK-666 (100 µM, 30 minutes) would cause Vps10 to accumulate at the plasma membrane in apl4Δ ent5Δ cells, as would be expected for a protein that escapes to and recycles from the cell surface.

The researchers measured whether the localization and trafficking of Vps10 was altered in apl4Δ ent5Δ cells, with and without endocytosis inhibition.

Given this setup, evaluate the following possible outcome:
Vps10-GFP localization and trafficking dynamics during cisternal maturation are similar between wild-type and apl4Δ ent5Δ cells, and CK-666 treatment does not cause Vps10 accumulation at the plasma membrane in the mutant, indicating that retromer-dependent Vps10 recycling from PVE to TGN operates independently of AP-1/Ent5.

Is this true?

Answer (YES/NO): YES